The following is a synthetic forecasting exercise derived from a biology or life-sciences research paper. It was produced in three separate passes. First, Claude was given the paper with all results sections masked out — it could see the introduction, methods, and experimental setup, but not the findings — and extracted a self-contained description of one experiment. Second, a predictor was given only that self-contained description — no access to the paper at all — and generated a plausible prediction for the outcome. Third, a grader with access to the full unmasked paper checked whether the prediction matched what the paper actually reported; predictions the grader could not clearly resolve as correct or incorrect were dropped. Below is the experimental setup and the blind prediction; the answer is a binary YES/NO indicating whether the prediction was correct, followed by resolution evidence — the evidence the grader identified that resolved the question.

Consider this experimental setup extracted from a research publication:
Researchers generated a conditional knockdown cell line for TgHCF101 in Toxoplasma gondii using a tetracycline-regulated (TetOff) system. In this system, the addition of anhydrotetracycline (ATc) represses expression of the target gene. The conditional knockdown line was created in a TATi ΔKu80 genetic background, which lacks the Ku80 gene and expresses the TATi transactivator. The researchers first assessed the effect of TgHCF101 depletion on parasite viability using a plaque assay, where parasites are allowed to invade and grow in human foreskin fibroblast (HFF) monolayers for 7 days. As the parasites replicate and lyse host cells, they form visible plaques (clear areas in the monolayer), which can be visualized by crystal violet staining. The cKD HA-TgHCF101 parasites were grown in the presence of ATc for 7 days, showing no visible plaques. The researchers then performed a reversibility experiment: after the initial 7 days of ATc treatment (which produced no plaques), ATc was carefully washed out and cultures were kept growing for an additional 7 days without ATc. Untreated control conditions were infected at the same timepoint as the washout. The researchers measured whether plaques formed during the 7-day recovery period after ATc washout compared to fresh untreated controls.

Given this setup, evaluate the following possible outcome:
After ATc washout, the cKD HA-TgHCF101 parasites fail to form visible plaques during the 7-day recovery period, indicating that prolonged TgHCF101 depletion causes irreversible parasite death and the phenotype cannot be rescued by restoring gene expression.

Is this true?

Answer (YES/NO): YES